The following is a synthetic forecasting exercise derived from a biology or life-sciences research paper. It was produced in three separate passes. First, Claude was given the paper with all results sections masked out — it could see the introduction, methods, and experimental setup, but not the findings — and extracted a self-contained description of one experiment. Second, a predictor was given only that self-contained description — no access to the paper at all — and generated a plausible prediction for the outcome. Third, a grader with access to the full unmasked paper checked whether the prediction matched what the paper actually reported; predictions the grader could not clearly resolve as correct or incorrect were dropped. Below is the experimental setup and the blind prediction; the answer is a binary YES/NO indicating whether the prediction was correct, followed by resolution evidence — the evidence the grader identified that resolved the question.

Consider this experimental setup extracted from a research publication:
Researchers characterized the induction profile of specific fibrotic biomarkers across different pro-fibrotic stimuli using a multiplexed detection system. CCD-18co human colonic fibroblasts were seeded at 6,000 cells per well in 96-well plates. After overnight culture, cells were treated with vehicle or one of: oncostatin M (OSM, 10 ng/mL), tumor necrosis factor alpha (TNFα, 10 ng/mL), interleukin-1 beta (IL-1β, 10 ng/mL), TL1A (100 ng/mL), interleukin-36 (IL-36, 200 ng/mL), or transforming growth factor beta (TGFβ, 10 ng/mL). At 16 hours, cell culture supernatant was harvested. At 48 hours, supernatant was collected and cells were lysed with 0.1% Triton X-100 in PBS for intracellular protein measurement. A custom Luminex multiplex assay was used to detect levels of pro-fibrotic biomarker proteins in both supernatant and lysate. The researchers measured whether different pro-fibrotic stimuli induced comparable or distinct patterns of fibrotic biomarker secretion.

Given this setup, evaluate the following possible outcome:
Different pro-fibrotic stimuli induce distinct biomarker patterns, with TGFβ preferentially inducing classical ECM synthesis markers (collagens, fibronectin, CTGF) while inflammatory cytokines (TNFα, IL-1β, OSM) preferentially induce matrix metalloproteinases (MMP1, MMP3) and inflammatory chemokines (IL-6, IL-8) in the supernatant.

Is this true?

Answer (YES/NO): NO